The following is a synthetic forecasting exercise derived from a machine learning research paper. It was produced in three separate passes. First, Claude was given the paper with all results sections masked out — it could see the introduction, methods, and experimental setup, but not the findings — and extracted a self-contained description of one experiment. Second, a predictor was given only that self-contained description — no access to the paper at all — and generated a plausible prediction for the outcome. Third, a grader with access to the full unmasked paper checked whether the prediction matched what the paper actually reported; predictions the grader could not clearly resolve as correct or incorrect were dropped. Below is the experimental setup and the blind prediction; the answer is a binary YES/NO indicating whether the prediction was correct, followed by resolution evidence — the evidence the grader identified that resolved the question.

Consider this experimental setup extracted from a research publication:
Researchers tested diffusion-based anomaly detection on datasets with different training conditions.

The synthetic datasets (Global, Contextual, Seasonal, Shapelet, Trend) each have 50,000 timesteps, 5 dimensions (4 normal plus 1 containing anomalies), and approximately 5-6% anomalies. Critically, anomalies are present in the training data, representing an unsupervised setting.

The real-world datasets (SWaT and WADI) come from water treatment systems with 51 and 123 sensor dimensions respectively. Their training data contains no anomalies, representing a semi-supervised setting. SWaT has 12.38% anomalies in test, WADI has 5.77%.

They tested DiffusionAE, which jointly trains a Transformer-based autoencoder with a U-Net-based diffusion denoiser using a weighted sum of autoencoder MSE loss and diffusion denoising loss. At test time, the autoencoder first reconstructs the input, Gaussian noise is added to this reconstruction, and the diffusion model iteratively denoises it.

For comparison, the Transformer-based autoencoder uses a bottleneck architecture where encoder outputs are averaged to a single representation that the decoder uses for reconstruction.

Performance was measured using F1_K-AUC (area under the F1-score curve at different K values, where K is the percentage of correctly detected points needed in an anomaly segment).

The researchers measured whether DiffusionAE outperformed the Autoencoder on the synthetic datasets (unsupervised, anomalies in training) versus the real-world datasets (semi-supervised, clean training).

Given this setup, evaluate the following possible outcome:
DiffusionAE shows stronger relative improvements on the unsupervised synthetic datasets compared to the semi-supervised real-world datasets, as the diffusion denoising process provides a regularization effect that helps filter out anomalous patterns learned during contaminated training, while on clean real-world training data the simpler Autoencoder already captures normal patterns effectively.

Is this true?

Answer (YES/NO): YES